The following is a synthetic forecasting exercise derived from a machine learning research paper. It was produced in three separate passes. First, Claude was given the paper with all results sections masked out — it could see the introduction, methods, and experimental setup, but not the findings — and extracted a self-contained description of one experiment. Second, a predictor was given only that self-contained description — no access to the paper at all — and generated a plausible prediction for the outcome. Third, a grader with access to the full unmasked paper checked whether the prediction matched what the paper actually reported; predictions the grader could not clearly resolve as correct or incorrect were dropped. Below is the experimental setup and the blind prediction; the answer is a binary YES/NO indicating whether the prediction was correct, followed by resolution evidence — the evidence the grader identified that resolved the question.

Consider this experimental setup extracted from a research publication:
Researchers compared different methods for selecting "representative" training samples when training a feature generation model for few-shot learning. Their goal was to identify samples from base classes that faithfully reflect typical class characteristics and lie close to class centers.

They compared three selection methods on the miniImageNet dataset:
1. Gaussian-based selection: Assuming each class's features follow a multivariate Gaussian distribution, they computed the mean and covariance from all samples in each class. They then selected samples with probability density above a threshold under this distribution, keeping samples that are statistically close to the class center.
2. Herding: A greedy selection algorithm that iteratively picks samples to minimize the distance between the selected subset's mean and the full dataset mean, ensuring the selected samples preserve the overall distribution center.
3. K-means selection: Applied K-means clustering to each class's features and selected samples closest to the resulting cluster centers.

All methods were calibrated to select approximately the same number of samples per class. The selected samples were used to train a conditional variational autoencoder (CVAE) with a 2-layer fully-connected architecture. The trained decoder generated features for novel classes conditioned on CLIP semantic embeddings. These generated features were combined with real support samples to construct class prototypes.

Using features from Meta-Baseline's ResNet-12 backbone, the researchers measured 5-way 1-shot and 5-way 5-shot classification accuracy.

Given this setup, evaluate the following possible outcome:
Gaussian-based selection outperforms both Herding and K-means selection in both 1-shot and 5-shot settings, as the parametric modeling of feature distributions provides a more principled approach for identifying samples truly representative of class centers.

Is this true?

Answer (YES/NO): YES